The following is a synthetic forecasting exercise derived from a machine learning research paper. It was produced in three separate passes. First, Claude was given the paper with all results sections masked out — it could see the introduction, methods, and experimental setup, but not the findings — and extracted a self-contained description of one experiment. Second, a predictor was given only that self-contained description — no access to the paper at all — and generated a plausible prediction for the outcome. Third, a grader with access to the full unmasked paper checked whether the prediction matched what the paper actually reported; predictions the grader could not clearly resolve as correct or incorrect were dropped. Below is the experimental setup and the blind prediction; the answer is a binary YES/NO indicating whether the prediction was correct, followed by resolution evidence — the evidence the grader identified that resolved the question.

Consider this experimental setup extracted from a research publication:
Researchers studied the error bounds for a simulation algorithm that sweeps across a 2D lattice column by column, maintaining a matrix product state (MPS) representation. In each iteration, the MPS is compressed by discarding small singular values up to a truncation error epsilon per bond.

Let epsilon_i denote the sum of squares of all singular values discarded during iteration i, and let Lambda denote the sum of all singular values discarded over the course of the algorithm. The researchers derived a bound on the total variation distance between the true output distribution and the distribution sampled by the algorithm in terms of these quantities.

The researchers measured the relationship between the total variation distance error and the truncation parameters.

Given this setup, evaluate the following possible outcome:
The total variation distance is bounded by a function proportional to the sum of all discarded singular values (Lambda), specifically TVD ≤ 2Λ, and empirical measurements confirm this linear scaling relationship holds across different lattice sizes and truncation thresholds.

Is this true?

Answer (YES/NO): NO